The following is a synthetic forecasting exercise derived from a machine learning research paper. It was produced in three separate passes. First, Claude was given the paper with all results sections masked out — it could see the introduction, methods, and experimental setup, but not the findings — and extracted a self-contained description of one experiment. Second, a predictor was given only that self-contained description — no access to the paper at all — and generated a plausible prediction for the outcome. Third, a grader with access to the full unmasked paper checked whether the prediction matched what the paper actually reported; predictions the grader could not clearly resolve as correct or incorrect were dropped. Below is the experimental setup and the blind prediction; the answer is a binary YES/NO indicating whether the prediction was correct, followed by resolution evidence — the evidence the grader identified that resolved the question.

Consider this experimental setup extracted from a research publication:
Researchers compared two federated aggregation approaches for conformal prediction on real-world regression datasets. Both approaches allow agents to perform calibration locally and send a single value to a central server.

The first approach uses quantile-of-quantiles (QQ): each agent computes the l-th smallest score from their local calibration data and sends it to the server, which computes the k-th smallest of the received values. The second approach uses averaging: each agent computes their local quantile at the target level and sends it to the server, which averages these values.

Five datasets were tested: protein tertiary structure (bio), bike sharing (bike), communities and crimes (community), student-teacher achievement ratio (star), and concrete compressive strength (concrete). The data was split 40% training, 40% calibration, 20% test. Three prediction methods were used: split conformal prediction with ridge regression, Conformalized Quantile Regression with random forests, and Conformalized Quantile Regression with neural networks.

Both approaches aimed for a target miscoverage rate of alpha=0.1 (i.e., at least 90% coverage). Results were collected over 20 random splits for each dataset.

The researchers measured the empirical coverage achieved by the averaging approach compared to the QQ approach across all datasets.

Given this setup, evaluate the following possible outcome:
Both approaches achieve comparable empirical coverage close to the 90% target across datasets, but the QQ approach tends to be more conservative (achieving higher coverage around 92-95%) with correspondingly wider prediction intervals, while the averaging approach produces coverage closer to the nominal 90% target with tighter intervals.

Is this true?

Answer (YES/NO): NO